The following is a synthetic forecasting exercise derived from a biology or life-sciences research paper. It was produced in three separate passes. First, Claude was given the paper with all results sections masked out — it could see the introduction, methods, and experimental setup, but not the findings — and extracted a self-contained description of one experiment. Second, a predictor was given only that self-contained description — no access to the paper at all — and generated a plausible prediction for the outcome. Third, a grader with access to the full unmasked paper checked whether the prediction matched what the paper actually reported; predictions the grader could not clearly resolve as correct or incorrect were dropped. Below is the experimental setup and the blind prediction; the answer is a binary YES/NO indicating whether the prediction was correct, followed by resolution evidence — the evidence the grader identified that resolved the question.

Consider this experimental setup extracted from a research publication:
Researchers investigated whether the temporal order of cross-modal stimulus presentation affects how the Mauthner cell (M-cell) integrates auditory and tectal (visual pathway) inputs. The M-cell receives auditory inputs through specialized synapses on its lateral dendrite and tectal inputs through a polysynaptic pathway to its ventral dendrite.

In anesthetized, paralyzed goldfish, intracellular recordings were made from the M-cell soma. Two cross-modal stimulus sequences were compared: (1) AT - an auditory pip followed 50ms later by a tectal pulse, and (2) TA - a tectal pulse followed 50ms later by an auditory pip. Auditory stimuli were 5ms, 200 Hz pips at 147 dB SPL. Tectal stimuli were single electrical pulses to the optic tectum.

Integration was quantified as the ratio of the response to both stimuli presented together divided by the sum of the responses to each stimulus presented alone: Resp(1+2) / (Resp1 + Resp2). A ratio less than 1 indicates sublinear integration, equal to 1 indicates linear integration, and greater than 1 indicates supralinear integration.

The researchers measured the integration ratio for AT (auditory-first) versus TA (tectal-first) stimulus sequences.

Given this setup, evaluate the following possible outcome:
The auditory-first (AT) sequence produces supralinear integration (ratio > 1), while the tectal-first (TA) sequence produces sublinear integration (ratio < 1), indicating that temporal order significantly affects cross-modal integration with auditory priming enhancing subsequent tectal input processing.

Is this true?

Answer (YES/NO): NO